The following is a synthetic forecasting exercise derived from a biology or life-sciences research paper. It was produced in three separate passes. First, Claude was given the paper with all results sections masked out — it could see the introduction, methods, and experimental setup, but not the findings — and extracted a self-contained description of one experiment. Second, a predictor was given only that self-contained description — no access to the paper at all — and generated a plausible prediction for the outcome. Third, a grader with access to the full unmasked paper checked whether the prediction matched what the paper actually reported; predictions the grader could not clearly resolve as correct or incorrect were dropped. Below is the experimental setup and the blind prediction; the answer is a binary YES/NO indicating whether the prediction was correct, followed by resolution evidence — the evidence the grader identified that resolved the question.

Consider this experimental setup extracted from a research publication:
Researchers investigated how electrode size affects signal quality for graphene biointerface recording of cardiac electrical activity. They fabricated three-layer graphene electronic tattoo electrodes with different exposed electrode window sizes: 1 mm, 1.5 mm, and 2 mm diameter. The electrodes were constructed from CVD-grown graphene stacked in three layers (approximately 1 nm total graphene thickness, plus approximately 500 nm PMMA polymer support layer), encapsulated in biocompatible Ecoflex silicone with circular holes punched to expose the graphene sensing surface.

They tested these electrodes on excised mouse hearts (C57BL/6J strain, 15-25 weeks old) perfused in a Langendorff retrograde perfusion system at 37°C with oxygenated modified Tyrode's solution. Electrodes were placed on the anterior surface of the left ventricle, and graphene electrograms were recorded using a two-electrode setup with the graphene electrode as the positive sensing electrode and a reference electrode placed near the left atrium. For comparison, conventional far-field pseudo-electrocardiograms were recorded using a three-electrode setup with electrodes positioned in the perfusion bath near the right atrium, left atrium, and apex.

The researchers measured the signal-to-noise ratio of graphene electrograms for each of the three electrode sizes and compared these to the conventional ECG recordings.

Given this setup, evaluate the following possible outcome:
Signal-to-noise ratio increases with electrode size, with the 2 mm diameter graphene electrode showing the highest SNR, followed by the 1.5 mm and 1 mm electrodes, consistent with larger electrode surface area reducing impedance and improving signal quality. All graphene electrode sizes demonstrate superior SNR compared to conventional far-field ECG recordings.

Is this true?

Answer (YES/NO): NO